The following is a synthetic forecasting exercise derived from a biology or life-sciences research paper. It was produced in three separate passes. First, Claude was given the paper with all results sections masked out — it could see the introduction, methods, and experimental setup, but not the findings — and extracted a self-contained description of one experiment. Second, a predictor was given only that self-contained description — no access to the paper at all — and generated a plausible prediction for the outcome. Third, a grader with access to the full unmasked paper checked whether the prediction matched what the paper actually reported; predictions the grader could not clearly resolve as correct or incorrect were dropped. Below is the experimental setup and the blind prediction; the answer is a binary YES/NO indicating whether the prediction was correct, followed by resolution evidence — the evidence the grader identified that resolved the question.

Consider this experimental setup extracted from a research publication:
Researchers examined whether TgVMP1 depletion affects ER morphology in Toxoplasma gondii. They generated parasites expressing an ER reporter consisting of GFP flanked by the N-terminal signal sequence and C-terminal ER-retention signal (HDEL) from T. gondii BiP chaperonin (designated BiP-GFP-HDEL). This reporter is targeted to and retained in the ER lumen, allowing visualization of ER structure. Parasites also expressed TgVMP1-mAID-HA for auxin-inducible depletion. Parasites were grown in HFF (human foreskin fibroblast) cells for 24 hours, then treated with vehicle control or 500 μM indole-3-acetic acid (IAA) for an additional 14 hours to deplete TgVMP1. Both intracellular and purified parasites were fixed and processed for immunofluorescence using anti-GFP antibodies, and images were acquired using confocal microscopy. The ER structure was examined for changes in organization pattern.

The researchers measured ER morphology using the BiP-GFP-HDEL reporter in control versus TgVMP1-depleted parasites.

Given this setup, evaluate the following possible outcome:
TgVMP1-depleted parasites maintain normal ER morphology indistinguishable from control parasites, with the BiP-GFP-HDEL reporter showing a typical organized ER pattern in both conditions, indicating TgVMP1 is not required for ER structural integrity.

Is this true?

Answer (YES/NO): NO